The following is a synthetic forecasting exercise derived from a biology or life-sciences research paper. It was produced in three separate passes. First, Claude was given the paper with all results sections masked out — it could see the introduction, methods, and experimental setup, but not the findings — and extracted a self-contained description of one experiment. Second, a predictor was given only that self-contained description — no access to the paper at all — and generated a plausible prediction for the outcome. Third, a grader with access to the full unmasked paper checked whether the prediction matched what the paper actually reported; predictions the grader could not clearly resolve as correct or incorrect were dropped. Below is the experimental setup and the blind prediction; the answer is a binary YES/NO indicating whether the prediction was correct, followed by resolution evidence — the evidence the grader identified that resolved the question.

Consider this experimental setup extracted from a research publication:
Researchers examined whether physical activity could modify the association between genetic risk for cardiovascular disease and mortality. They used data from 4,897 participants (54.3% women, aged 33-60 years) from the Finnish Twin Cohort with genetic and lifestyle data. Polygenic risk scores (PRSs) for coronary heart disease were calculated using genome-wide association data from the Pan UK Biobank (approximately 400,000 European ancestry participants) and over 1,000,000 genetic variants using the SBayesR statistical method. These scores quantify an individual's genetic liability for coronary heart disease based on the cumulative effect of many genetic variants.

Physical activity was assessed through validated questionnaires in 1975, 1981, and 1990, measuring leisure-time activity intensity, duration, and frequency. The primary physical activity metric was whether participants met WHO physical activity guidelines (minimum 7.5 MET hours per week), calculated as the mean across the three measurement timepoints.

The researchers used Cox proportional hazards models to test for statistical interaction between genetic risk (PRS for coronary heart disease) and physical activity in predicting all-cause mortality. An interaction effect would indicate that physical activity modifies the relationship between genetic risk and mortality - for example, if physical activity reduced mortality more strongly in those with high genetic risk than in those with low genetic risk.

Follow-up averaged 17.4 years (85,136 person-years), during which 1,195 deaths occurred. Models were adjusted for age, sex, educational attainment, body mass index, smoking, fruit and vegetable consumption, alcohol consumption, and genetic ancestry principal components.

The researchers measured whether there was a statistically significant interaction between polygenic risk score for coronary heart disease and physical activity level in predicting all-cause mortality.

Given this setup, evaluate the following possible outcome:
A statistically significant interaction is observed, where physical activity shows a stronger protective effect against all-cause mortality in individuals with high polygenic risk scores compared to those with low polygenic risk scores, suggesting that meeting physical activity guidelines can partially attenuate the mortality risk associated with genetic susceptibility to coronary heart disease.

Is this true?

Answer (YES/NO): NO